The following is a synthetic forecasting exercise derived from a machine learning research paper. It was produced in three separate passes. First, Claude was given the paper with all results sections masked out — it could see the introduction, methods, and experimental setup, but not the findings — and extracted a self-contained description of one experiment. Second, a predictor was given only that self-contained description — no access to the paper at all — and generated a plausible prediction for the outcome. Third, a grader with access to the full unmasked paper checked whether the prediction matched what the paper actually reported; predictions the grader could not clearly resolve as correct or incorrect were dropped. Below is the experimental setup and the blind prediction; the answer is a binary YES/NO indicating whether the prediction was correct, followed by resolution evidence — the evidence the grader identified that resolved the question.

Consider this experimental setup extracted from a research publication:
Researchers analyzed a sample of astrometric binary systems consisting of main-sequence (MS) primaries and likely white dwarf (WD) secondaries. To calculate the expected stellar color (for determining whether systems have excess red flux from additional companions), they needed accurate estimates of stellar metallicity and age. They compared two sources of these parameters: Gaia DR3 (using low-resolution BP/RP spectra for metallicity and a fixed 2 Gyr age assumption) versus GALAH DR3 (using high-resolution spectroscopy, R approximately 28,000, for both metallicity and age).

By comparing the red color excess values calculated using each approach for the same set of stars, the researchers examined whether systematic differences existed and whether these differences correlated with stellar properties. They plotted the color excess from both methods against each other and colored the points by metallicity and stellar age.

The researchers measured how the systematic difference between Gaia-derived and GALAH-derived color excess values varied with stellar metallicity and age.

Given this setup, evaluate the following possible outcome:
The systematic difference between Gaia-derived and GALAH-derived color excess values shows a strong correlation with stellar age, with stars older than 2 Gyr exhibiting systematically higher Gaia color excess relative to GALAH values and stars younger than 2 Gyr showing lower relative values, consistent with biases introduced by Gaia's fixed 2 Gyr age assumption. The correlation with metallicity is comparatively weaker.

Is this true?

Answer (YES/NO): NO